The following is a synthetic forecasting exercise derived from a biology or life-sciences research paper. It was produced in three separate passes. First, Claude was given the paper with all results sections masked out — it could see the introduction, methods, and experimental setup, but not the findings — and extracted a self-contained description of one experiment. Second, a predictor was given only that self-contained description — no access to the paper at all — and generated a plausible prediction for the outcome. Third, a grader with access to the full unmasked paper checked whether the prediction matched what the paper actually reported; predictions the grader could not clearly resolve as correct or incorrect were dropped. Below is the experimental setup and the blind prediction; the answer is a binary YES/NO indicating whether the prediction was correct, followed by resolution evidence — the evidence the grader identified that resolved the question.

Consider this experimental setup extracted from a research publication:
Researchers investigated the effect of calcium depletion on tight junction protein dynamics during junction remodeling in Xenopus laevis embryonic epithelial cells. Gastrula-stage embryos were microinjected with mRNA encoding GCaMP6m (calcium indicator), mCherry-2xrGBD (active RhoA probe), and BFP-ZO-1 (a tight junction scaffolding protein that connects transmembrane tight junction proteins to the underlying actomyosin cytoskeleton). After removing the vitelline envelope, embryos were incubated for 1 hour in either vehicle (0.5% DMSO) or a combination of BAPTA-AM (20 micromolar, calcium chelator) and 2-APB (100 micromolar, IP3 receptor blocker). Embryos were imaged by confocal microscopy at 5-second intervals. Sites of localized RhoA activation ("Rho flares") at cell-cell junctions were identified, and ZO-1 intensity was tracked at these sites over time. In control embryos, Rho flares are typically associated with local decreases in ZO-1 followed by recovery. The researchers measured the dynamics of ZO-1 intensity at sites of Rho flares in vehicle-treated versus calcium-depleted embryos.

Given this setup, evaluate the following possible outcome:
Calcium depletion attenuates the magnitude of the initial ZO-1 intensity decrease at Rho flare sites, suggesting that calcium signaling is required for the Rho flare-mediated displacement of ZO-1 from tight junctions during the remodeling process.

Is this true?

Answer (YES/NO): NO